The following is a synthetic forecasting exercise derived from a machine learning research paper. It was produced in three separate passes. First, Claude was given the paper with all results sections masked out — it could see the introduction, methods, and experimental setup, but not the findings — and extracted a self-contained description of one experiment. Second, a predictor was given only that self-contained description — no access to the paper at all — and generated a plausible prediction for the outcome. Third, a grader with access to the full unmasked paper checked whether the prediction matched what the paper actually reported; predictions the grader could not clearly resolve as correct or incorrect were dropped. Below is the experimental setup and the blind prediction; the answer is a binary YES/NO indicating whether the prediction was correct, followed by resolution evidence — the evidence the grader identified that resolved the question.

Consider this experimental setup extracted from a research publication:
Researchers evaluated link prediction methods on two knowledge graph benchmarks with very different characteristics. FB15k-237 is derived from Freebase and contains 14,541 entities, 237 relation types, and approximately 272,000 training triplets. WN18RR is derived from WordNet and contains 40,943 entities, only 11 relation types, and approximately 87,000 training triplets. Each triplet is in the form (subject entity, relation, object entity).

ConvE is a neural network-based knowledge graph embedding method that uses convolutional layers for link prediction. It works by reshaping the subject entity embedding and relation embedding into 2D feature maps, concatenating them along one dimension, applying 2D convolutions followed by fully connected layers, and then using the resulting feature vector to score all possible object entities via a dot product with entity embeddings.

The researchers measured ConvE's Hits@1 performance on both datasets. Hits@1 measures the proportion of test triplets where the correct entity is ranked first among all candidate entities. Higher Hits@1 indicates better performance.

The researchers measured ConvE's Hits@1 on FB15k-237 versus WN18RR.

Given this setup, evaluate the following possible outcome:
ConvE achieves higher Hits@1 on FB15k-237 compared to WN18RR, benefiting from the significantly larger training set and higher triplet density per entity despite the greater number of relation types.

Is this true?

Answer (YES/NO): NO